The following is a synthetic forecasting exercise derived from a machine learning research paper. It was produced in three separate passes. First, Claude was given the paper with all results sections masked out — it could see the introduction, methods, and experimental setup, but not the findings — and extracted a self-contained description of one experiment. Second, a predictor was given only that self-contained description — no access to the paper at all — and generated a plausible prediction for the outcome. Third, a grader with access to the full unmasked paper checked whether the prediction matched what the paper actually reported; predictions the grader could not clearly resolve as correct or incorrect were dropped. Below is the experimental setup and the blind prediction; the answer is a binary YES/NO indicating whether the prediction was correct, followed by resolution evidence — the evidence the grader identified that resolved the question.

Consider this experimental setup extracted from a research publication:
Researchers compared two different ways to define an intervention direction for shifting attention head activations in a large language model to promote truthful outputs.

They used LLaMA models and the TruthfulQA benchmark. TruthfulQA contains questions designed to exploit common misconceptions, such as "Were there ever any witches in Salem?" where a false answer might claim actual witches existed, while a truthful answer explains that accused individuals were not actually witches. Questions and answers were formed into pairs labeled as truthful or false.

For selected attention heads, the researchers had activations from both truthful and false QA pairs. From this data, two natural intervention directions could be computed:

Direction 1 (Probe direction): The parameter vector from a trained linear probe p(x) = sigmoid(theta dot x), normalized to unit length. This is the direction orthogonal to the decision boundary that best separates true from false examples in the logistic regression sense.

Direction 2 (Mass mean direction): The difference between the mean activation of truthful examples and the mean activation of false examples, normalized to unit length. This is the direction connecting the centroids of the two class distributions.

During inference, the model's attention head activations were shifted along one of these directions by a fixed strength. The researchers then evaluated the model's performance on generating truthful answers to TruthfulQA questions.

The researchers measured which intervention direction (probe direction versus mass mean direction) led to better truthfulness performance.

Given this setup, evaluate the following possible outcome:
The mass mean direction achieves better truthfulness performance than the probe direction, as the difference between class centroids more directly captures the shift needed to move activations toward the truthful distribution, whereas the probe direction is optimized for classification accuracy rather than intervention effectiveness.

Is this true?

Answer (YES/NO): YES